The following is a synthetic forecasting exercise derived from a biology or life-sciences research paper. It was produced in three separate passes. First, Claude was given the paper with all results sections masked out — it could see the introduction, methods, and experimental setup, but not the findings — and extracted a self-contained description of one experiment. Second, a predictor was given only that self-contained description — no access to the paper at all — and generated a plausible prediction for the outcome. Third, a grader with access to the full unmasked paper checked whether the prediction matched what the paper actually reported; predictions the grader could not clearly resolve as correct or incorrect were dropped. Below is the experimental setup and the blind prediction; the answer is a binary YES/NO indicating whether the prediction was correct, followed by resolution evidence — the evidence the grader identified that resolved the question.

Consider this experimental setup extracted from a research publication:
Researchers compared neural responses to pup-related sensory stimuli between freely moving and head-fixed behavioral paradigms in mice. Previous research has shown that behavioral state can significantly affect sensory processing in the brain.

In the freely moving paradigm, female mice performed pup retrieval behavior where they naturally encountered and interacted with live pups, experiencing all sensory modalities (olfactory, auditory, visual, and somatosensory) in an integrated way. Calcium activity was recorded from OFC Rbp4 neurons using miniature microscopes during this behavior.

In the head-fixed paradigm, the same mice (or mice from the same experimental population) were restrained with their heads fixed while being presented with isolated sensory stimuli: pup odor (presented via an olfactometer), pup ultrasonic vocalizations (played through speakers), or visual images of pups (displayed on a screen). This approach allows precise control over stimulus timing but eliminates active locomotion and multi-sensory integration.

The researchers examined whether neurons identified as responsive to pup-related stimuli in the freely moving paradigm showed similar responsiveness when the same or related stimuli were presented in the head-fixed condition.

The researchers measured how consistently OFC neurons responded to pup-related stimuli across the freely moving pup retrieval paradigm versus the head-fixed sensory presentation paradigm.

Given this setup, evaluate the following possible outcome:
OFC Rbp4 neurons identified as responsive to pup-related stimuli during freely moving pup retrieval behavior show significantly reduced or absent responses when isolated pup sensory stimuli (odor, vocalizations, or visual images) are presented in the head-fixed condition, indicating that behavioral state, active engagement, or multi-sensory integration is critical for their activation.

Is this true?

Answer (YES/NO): YES